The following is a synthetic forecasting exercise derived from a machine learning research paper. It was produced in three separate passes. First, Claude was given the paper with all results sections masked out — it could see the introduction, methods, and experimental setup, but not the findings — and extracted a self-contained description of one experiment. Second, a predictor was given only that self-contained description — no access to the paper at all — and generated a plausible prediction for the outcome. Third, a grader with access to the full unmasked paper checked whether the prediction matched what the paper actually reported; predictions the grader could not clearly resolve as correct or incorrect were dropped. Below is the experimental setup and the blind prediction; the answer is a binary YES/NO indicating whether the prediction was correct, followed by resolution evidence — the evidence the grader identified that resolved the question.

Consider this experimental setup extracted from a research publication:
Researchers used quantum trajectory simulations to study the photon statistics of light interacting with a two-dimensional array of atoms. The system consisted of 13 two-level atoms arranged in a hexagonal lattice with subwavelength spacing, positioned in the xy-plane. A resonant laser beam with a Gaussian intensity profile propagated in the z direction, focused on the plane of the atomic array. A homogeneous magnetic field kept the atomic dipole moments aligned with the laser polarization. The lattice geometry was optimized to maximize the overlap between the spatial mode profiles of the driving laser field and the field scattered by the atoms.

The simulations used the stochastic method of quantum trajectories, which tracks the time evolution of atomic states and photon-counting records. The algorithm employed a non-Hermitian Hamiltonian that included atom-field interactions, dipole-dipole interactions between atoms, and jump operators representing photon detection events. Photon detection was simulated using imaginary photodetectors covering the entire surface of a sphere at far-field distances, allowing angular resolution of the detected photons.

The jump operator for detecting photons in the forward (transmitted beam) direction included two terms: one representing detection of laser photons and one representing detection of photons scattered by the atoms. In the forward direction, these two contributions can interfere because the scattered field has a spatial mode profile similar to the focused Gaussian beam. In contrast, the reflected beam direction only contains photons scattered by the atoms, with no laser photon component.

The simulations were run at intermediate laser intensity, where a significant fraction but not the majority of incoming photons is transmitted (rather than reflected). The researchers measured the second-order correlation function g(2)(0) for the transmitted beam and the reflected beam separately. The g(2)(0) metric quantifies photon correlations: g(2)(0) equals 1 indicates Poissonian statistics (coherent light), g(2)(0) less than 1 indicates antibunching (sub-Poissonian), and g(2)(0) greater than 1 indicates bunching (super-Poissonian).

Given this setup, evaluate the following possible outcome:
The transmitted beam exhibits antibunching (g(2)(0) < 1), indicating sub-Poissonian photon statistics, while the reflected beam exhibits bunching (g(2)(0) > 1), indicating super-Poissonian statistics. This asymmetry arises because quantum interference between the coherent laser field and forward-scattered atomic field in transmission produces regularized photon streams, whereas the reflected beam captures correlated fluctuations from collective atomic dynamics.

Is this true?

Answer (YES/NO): NO